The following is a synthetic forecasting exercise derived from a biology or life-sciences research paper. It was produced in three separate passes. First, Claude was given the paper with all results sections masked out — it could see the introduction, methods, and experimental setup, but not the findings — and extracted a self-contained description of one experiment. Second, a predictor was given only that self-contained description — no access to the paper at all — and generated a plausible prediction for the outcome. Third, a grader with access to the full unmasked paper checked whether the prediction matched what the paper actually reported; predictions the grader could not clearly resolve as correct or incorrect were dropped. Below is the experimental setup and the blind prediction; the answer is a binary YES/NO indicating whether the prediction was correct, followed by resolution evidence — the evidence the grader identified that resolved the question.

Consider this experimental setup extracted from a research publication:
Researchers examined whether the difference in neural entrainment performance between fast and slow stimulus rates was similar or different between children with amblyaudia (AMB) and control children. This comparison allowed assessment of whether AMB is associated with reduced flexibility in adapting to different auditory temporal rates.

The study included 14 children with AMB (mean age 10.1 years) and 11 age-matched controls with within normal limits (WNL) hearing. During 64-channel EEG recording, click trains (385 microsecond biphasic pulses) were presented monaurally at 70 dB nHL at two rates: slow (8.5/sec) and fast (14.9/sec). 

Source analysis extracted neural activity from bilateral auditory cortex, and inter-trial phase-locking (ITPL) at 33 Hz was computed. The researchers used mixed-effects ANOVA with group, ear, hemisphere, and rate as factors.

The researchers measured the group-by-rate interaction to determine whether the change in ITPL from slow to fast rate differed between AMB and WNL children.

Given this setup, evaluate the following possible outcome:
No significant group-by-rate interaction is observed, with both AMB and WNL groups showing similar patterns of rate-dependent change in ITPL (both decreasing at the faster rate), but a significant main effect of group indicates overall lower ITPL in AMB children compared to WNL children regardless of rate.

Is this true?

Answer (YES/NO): NO